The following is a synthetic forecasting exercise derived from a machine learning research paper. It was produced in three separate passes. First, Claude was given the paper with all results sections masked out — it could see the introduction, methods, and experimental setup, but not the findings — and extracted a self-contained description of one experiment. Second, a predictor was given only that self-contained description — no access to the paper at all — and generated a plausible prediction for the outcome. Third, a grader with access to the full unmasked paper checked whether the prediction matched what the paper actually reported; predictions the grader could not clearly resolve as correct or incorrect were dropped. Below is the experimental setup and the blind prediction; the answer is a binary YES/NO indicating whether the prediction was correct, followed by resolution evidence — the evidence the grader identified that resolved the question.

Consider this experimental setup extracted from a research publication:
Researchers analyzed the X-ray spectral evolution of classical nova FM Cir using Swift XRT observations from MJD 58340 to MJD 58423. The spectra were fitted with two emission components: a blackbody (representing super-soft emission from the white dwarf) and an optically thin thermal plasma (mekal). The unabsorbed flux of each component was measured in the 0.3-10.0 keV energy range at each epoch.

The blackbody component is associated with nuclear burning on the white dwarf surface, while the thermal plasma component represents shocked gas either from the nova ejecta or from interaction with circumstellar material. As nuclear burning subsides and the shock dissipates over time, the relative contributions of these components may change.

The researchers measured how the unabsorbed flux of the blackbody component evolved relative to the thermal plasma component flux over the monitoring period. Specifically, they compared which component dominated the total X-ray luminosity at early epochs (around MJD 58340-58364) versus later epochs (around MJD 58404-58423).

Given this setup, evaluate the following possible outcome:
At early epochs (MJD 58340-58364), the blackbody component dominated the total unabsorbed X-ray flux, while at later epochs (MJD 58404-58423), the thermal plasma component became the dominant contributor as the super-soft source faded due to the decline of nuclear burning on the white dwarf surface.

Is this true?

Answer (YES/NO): NO